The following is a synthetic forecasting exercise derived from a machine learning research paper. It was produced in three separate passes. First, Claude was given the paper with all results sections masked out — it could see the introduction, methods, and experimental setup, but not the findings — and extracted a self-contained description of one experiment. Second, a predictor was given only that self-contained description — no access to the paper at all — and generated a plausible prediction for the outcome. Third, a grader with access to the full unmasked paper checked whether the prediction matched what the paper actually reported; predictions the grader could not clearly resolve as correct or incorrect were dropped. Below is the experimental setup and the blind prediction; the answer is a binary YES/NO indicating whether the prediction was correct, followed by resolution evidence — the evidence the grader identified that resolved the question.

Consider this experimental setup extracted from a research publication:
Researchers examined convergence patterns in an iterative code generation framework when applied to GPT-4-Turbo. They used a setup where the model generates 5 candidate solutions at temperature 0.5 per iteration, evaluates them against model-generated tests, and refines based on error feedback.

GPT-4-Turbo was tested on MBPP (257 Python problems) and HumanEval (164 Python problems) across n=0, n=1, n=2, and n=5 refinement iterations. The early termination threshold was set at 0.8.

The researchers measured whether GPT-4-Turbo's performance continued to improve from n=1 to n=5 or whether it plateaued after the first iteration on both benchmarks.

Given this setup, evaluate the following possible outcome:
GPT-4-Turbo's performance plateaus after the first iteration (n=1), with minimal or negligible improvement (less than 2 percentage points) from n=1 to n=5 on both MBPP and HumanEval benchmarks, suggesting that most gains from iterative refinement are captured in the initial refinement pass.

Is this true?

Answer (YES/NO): YES